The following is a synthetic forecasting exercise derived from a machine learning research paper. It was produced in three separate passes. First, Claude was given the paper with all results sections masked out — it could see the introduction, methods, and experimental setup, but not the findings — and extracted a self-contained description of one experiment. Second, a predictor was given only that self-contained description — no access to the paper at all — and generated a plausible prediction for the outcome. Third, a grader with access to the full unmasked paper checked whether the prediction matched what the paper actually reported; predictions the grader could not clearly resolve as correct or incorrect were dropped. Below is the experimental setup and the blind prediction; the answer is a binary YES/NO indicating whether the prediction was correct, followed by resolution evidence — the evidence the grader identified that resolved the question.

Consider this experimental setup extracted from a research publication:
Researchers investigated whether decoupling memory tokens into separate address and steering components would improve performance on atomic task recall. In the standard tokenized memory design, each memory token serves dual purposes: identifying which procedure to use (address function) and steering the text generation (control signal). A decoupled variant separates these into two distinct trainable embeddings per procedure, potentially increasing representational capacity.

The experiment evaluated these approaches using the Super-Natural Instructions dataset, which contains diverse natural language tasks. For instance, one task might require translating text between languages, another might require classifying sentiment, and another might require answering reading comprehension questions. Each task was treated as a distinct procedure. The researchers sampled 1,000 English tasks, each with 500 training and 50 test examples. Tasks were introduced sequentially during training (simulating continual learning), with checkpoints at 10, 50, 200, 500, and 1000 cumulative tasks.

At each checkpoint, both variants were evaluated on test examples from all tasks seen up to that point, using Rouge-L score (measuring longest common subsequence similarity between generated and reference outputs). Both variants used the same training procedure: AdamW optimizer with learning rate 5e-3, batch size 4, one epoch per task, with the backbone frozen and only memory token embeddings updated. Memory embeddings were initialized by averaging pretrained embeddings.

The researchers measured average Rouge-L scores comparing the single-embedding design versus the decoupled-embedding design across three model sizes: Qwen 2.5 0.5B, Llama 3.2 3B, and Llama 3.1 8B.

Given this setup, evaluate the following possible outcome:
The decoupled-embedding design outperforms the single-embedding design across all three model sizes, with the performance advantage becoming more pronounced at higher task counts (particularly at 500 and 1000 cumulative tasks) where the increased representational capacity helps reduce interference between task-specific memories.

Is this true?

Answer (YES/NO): NO